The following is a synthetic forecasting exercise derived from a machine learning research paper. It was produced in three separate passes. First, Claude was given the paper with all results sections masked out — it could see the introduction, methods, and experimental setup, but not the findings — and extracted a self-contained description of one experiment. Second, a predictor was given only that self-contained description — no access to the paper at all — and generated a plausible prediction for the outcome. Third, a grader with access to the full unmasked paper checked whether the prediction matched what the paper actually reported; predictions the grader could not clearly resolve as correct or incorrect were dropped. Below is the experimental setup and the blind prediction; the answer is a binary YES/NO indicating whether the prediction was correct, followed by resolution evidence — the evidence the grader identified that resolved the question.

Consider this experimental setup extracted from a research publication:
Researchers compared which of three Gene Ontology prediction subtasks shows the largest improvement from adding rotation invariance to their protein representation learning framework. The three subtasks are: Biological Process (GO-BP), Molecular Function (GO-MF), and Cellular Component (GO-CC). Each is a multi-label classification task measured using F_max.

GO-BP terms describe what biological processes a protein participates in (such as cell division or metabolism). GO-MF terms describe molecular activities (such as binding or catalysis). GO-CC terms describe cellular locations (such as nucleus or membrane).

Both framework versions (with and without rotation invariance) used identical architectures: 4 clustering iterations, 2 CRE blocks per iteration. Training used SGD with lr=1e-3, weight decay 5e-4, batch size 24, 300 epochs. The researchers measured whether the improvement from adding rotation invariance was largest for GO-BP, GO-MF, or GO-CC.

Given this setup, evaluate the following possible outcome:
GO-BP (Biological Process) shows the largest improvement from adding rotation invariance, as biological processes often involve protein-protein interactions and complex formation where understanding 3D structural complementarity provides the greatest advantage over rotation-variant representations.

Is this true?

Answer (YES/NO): YES